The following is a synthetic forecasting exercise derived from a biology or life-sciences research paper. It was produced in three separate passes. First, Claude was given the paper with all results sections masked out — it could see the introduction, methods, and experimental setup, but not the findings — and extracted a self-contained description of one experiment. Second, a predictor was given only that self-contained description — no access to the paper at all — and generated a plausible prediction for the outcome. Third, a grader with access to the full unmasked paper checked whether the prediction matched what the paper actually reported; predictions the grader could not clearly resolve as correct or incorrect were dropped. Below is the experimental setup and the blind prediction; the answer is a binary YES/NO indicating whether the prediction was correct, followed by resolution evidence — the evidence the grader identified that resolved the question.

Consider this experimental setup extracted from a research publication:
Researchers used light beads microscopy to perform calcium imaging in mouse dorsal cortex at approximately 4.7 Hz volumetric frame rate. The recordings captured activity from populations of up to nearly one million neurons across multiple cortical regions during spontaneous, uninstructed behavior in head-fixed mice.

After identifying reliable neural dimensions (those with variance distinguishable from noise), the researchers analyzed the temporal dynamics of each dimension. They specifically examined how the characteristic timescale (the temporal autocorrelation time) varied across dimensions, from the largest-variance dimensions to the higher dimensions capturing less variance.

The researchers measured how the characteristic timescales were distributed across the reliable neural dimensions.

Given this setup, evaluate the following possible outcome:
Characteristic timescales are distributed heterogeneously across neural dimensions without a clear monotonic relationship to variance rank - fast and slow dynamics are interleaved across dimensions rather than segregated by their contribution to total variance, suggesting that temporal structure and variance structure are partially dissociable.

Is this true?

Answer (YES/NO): NO